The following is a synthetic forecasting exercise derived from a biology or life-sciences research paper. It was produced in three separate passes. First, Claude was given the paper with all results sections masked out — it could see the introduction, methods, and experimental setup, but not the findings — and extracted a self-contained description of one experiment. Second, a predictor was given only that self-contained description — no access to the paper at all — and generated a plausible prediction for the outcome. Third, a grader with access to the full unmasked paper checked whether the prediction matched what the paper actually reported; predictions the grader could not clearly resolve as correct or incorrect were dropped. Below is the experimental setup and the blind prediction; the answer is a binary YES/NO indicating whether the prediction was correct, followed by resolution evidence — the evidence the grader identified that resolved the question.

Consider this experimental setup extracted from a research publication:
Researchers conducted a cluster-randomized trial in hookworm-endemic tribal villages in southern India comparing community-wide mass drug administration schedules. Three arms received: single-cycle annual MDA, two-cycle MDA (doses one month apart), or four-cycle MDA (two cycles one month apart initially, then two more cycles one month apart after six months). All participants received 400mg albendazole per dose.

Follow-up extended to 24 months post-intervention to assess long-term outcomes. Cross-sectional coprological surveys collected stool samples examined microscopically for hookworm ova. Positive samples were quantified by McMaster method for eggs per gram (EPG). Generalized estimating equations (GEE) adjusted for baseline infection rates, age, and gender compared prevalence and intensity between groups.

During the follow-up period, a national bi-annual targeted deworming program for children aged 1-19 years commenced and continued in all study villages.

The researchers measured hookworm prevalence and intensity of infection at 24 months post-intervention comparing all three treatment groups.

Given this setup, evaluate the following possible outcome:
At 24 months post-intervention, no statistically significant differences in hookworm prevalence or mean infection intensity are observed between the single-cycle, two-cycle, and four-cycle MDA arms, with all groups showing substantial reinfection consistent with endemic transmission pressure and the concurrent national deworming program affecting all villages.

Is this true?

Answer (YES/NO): YES